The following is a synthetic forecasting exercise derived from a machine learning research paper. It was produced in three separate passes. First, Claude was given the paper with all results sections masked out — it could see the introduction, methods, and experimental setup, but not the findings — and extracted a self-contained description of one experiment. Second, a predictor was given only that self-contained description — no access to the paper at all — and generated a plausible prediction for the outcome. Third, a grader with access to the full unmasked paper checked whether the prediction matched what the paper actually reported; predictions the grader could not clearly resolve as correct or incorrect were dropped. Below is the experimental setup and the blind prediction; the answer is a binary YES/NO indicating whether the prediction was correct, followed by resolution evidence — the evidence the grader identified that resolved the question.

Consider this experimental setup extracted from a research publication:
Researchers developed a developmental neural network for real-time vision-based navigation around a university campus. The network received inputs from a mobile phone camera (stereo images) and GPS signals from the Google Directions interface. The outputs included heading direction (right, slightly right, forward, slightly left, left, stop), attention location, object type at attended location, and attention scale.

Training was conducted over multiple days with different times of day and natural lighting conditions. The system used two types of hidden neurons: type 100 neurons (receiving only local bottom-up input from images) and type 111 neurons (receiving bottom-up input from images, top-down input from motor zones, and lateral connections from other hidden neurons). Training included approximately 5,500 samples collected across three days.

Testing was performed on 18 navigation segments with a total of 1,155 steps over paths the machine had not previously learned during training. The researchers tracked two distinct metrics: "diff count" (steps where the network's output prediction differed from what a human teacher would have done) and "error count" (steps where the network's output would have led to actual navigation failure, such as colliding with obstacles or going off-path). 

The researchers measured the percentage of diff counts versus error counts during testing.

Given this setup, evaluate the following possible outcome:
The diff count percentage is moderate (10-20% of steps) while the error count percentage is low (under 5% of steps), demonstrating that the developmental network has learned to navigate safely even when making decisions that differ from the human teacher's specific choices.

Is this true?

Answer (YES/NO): NO